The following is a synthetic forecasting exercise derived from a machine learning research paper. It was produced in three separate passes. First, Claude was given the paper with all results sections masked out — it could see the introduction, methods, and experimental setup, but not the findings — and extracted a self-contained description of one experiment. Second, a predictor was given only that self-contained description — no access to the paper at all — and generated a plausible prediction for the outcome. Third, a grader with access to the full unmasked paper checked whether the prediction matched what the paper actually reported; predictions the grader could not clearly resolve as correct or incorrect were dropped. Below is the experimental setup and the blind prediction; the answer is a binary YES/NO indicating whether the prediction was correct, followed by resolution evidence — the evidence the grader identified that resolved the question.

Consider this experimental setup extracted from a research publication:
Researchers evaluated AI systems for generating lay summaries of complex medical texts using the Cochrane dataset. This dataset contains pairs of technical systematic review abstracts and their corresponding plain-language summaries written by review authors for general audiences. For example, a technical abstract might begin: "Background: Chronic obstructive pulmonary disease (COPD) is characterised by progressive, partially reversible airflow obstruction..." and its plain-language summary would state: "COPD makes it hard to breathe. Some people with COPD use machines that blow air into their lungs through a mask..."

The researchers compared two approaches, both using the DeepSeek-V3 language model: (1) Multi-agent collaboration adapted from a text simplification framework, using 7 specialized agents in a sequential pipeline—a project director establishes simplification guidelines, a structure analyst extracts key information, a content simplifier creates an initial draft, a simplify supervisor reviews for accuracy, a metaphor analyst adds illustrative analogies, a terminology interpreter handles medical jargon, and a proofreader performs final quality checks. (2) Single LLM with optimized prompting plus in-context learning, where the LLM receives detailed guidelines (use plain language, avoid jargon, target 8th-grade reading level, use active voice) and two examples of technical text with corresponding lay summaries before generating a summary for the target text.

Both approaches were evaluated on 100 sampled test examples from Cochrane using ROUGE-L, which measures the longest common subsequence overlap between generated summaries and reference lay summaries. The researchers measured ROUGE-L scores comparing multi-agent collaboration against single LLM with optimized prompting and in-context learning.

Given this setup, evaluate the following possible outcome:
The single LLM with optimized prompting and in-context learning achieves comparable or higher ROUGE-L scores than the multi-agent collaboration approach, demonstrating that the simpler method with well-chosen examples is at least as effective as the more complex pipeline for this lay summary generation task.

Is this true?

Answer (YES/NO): YES